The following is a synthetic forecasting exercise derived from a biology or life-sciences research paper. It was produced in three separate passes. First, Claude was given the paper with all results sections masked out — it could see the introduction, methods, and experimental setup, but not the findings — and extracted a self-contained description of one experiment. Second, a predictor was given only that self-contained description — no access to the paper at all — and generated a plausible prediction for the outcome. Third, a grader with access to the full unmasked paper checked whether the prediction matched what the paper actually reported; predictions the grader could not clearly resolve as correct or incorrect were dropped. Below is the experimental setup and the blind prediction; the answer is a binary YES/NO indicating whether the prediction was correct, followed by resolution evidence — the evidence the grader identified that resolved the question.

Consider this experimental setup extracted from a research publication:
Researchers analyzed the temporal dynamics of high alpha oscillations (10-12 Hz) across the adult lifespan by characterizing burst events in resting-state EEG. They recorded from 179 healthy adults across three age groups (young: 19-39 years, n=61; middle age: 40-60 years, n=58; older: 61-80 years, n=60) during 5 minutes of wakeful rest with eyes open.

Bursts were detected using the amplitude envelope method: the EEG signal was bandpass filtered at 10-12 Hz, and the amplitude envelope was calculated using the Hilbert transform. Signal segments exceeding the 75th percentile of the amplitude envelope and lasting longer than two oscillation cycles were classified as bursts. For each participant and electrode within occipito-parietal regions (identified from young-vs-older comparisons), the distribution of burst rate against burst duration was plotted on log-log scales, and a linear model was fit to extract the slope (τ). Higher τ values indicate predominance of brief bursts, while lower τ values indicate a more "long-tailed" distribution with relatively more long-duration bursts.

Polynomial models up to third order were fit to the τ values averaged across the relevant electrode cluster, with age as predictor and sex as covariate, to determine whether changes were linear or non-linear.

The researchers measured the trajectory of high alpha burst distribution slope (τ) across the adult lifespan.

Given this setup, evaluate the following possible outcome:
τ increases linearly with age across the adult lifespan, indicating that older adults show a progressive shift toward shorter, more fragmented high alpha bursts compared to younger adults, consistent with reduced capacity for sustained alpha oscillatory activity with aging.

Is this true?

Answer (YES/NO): YES